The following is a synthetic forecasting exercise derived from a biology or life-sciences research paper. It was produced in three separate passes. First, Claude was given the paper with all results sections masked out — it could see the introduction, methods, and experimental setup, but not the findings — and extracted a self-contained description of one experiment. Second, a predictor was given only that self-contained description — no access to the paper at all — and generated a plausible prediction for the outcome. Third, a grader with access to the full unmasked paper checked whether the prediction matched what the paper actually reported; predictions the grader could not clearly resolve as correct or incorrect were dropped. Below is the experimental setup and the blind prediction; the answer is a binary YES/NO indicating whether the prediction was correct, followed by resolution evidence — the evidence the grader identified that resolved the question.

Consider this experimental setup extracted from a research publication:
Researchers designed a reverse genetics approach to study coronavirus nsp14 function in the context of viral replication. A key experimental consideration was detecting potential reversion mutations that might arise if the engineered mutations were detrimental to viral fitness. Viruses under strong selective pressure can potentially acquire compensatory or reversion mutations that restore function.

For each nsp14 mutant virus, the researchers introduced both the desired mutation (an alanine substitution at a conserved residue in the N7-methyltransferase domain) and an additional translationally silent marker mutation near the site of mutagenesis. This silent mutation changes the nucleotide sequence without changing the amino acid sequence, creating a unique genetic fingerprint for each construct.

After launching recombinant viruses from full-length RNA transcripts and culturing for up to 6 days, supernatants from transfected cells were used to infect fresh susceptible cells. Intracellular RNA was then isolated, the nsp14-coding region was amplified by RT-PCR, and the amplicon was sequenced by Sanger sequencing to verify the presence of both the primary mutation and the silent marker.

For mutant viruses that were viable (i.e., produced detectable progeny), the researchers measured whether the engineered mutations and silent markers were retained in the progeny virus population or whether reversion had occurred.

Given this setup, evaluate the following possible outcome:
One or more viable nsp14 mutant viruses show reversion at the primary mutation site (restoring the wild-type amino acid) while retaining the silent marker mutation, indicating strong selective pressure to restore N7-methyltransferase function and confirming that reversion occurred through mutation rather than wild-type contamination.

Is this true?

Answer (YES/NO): NO